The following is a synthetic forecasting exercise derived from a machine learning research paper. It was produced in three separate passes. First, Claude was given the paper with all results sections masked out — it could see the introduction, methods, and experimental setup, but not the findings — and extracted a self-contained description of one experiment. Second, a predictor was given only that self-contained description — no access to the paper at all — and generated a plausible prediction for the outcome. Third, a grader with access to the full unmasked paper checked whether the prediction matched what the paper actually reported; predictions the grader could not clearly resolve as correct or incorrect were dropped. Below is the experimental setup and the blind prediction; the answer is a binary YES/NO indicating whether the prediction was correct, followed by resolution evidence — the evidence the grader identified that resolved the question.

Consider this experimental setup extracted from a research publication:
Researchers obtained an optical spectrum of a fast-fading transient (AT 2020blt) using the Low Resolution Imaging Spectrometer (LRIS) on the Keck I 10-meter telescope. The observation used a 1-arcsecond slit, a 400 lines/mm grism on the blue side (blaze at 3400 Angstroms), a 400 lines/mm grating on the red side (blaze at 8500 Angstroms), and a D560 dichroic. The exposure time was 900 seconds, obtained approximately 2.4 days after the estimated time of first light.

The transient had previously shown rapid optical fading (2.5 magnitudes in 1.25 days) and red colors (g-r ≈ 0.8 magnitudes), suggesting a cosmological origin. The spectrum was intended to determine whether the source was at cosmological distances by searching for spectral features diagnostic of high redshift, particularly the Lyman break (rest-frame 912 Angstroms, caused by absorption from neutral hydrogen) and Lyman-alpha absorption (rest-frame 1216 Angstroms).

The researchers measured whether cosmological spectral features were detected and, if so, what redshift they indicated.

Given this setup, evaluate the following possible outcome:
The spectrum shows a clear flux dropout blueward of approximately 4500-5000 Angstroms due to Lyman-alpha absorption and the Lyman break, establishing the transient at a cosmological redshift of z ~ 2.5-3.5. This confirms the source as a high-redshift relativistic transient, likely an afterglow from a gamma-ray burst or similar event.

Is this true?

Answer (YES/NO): YES